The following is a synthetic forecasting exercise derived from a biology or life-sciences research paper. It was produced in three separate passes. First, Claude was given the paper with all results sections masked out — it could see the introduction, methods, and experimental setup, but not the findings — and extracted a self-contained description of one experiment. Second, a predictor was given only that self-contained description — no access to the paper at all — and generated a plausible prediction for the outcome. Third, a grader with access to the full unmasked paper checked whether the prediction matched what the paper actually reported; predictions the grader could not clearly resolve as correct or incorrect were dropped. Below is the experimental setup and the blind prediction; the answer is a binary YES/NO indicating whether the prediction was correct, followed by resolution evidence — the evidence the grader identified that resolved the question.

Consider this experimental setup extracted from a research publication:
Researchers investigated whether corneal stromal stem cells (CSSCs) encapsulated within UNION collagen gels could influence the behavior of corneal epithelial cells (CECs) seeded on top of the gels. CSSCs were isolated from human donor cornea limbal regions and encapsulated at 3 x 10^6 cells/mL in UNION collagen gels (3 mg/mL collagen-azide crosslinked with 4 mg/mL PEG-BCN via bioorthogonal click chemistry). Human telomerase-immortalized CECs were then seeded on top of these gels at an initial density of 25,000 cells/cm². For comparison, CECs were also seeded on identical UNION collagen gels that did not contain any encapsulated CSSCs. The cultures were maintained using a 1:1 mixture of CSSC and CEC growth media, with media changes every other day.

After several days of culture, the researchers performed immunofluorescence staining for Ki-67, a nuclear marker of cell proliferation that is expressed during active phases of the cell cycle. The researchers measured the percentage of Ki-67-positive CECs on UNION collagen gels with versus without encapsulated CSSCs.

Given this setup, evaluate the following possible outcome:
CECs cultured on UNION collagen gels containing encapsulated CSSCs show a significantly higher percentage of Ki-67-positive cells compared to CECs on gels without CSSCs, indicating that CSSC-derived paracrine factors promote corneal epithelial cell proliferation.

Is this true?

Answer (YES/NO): YES